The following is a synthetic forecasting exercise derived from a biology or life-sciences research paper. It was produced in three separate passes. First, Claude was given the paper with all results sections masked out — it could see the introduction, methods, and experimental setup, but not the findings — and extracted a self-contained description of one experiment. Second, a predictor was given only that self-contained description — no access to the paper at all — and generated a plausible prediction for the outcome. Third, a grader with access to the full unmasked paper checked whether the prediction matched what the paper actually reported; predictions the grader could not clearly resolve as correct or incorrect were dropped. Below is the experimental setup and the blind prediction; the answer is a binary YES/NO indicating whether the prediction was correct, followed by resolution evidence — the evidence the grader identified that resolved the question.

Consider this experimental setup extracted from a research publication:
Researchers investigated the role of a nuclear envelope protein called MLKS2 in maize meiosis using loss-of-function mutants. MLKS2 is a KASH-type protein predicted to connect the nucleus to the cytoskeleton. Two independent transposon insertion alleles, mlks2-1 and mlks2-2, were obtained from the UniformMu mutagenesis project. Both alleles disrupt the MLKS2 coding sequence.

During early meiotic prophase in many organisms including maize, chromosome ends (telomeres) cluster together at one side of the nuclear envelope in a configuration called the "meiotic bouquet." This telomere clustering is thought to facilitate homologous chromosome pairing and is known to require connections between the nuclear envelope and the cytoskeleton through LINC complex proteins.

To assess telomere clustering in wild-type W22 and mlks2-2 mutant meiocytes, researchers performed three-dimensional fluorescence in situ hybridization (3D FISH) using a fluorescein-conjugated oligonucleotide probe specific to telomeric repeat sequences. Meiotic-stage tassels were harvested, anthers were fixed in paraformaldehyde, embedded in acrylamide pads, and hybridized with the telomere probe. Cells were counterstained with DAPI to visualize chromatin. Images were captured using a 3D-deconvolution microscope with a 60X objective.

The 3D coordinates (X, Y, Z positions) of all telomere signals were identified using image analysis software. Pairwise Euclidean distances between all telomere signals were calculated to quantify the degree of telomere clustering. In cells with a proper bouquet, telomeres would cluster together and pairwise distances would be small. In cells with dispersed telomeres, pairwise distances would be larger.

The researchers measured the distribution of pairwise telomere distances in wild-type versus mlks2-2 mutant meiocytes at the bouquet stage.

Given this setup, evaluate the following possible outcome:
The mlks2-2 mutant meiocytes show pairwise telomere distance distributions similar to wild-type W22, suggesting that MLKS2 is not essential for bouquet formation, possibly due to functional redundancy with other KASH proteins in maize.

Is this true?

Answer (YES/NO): NO